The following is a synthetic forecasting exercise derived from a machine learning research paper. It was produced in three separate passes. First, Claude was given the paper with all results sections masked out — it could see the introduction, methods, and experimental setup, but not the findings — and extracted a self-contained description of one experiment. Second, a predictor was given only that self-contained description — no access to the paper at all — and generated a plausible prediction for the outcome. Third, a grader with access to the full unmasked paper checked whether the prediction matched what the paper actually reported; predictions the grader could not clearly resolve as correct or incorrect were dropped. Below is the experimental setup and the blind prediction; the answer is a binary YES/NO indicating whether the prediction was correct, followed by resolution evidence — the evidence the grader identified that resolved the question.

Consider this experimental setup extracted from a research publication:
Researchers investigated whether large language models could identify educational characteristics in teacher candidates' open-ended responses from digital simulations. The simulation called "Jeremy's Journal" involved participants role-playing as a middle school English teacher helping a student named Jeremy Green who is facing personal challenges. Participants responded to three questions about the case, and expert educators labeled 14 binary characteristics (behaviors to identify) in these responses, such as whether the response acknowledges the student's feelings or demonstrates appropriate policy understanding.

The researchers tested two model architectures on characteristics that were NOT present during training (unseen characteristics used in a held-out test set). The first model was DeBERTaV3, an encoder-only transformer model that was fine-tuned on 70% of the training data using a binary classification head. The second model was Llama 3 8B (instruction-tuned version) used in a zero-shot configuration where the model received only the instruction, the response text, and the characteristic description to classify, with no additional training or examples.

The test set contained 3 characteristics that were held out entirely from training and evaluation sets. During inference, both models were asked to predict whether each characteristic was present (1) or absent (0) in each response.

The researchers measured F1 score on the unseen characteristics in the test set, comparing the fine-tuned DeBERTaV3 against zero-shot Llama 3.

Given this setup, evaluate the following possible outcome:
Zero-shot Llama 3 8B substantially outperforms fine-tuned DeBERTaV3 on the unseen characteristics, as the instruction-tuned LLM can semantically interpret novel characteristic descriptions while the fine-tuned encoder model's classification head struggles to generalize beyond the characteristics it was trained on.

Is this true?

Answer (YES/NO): YES